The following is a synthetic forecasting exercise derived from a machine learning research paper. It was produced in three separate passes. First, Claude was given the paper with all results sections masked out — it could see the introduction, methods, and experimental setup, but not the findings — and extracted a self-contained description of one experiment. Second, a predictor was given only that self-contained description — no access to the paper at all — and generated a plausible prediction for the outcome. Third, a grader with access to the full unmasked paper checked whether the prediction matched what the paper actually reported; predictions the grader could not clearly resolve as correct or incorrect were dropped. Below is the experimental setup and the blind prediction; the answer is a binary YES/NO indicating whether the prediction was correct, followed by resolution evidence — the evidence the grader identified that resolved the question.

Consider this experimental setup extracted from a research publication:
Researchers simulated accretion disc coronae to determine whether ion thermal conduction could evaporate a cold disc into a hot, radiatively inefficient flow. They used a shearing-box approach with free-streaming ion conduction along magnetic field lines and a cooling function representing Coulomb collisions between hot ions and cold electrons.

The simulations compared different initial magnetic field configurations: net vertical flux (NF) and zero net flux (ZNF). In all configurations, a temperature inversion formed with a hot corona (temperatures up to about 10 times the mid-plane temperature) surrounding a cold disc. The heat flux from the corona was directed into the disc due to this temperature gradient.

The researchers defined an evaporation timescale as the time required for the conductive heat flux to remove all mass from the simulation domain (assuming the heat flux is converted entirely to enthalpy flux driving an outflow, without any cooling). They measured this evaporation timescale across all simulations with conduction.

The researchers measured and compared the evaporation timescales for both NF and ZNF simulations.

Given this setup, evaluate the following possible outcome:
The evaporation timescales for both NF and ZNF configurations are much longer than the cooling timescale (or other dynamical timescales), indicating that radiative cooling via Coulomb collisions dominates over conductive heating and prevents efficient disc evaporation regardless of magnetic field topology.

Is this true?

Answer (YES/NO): YES